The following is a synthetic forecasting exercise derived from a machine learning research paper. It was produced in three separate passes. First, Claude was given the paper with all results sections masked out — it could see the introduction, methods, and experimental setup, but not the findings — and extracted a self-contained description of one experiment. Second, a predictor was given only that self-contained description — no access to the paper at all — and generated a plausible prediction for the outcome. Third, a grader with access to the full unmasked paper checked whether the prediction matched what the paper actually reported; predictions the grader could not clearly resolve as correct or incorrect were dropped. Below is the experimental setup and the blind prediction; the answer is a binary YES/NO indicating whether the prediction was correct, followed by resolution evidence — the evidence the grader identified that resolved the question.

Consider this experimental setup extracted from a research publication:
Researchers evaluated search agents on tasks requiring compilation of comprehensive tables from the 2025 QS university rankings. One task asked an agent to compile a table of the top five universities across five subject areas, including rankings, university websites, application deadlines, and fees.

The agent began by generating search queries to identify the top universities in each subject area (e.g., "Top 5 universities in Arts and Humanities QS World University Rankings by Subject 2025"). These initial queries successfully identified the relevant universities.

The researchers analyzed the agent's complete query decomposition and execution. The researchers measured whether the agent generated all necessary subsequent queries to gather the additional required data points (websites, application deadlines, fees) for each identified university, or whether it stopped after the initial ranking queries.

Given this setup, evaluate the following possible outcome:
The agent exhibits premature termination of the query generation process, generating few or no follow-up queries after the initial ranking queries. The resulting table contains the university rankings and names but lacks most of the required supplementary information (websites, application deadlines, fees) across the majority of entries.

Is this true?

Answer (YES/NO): YES